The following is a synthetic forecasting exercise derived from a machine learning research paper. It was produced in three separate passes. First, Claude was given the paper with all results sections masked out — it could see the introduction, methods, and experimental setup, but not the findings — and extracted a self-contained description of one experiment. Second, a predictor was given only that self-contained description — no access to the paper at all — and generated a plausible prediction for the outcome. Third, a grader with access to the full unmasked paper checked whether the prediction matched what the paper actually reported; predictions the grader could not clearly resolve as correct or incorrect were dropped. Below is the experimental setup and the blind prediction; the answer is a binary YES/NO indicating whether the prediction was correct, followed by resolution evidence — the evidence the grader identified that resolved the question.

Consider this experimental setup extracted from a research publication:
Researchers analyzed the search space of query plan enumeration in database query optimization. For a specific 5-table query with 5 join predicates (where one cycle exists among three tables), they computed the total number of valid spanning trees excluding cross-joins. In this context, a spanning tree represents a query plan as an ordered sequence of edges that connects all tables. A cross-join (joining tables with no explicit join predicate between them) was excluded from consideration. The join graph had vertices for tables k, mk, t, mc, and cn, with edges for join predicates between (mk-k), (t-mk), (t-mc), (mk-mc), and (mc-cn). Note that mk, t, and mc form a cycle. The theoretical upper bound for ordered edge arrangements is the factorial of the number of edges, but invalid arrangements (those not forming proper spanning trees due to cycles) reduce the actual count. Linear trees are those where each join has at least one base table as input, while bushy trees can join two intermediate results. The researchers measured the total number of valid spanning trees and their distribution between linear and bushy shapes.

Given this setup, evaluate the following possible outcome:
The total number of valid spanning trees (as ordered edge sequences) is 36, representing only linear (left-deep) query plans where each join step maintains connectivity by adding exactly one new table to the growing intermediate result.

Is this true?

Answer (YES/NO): NO